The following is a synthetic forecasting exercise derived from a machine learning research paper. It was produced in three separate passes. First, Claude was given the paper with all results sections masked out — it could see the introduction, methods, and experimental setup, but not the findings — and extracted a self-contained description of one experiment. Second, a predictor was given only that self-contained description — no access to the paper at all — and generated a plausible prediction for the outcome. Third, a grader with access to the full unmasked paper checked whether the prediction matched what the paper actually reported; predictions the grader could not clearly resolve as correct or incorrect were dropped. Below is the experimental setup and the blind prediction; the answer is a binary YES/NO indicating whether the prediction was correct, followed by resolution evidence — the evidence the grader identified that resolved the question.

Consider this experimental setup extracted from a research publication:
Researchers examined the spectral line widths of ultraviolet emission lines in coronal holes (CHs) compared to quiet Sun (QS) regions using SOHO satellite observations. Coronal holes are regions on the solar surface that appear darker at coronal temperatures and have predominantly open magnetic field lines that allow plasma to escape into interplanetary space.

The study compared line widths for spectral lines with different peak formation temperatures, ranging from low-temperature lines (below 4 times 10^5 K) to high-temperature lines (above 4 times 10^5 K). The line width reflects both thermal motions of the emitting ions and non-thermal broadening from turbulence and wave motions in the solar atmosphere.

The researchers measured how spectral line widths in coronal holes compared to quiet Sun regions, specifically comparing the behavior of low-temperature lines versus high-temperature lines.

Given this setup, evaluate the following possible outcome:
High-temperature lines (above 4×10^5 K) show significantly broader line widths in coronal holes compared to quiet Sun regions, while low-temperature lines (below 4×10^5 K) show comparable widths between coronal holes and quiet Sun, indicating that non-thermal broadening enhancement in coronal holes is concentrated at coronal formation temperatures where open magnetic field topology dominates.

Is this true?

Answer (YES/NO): NO